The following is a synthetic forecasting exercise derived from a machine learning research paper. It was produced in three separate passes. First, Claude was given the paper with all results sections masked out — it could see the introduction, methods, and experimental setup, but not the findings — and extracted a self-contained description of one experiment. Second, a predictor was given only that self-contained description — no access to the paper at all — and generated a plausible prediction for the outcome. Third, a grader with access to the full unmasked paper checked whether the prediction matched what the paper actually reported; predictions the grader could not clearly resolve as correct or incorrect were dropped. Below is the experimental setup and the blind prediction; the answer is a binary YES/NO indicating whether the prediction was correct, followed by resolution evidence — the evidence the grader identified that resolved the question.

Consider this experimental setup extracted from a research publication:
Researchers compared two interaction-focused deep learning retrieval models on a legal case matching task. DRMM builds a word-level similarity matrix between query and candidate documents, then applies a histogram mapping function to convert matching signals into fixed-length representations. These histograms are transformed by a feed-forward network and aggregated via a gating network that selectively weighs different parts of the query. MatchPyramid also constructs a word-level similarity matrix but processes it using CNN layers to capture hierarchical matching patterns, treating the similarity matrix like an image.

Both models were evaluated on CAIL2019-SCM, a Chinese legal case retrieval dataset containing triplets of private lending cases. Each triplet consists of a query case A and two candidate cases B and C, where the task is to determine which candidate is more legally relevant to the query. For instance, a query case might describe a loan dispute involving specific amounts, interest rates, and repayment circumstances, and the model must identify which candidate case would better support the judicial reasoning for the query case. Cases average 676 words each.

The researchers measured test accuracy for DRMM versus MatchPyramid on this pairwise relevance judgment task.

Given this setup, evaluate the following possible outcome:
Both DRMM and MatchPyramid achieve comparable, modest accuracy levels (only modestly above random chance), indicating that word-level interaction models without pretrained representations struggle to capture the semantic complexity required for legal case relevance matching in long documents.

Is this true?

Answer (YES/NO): NO